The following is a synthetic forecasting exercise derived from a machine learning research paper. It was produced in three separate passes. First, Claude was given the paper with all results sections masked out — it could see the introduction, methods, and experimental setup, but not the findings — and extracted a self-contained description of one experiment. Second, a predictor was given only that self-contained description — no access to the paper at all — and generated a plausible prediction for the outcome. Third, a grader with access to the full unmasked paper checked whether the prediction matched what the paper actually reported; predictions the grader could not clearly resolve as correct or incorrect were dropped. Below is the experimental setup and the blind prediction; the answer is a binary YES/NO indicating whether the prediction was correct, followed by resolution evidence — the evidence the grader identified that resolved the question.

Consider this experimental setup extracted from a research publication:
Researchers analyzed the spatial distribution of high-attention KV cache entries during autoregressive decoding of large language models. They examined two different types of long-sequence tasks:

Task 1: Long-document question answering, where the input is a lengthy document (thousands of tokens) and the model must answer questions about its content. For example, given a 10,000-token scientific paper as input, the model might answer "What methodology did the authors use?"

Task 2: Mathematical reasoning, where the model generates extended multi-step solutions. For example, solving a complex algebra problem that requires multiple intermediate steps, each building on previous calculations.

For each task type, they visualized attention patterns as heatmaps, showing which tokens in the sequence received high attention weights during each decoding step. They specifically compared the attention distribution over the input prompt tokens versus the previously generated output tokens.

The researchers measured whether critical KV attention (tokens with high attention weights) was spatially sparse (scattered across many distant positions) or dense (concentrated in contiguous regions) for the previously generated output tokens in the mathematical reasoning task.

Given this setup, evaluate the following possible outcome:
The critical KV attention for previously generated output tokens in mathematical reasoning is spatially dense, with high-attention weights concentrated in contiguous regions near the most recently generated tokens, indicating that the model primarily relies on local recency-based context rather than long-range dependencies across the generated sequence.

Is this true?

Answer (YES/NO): NO